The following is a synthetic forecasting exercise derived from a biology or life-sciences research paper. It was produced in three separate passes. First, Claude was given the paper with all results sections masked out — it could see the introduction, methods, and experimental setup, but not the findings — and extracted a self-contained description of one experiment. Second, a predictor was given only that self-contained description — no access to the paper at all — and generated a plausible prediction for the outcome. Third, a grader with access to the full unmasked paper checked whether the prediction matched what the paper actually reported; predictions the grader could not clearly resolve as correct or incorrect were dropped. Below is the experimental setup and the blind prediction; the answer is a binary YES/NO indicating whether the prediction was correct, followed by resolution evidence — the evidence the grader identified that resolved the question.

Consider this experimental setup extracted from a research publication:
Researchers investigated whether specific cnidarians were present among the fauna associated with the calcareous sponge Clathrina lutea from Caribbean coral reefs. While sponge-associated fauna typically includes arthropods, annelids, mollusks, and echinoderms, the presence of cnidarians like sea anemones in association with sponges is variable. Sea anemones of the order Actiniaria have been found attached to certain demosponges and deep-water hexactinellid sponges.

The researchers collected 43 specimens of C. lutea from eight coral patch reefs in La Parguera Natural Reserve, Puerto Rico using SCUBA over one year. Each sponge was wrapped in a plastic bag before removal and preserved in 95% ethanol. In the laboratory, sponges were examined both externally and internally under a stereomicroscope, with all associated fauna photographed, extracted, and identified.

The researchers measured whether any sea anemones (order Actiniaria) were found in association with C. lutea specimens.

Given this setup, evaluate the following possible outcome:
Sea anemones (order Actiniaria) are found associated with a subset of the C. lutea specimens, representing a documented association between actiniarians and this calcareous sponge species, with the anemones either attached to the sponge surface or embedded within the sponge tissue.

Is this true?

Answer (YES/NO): YES